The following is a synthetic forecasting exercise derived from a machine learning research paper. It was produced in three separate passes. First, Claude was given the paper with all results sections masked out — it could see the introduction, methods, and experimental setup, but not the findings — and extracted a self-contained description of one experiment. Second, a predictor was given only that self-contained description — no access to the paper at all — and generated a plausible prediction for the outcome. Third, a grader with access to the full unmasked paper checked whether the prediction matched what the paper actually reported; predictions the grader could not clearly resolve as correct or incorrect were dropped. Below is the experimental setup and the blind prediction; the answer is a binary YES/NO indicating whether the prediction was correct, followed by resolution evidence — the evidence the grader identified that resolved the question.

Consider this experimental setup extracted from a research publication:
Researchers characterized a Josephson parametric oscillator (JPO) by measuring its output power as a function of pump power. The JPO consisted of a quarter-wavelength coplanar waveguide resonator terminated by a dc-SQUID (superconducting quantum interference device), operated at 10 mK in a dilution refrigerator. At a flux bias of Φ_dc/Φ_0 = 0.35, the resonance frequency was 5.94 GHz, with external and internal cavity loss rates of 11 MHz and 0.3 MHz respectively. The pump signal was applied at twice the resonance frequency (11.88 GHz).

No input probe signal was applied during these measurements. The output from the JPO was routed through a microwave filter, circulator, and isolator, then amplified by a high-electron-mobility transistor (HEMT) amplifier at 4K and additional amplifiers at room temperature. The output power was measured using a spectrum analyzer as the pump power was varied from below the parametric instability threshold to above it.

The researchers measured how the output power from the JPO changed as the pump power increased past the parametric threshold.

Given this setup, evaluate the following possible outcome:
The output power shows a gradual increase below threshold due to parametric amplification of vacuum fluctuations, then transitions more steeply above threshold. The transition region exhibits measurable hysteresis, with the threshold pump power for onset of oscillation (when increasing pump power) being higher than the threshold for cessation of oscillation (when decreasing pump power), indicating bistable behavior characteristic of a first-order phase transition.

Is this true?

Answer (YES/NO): NO